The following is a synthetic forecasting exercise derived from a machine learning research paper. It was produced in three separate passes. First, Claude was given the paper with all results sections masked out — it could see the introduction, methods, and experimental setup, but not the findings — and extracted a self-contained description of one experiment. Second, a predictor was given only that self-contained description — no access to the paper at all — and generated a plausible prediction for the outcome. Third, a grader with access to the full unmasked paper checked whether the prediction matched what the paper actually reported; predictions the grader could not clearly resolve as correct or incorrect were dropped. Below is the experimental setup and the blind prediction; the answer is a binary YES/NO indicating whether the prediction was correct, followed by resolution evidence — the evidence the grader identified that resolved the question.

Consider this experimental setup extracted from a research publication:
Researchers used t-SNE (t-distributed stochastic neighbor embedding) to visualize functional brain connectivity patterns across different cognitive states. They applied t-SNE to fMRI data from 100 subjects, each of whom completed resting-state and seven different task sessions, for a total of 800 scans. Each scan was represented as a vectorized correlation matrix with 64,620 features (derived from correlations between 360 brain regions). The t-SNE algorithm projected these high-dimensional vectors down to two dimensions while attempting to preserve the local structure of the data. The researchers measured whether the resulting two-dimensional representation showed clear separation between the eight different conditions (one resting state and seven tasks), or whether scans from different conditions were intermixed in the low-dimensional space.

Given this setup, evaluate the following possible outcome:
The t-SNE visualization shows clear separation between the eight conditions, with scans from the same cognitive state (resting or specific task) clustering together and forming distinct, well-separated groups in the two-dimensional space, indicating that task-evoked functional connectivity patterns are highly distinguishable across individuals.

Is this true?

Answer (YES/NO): YES